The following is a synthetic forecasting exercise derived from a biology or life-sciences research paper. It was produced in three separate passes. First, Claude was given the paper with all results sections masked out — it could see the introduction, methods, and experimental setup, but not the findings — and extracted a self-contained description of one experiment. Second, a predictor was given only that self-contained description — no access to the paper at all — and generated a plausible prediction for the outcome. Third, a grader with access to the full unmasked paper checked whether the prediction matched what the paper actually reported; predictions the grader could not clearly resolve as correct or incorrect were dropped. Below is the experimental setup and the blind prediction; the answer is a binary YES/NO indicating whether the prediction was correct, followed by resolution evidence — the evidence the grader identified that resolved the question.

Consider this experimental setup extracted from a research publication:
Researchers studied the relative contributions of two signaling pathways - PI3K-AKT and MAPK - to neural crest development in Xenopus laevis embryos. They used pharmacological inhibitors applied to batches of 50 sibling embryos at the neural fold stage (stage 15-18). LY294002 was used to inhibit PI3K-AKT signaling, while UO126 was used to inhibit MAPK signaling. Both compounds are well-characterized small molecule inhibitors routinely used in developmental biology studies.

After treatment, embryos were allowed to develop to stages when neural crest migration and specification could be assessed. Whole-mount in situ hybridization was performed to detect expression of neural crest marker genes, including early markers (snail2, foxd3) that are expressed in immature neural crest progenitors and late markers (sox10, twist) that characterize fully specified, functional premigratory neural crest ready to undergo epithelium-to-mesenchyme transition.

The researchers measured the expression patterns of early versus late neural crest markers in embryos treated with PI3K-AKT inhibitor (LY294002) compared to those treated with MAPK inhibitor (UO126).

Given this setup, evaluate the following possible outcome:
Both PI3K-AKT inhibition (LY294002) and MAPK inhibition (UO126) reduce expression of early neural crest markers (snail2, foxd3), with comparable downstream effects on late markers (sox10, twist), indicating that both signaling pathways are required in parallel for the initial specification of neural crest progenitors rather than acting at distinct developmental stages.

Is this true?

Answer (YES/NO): NO